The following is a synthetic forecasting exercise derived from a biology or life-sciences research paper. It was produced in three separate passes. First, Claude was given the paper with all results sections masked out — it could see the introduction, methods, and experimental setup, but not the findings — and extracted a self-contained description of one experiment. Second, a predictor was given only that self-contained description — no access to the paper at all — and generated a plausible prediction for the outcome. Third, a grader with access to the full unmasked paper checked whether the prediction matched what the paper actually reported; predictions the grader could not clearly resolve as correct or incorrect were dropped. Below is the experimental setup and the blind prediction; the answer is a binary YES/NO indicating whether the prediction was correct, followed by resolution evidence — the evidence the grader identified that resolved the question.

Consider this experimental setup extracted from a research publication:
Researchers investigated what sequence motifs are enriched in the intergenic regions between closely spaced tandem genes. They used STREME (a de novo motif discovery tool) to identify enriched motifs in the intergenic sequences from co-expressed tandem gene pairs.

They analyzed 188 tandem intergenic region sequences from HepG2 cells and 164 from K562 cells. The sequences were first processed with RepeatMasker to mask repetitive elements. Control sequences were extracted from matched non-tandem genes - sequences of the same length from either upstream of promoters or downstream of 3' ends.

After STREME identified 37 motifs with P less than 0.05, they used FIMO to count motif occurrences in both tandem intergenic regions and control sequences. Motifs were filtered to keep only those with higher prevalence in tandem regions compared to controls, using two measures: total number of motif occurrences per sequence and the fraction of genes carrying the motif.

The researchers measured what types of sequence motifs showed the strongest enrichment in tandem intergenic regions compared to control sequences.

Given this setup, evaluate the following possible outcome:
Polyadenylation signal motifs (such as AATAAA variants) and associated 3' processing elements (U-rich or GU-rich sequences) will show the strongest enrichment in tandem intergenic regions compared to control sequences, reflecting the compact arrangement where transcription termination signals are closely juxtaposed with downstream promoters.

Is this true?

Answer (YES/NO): NO